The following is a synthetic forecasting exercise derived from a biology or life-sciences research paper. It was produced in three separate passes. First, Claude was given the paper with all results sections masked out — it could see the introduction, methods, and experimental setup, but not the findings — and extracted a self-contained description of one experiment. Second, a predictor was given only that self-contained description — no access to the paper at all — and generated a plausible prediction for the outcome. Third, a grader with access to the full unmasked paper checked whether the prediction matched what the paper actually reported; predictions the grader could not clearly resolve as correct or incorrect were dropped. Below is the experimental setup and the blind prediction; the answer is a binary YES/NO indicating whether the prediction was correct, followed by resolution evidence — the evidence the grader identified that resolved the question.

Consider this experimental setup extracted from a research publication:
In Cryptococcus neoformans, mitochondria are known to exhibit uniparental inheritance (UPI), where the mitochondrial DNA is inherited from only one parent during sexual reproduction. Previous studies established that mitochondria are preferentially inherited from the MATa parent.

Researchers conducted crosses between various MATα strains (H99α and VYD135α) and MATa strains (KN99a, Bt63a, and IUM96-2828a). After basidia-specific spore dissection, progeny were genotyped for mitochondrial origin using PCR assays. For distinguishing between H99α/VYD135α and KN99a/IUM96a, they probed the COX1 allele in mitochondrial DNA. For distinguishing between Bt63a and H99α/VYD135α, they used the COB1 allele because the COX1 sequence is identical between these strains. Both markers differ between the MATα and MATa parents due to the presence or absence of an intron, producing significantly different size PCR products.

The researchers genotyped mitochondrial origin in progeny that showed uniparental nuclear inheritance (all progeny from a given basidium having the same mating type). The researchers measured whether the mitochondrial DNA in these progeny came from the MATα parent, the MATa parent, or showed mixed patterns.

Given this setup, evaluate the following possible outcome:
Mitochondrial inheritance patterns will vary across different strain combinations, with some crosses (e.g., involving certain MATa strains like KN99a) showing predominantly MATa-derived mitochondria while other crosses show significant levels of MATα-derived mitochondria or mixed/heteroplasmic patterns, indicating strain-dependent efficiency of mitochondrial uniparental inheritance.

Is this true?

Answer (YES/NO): NO